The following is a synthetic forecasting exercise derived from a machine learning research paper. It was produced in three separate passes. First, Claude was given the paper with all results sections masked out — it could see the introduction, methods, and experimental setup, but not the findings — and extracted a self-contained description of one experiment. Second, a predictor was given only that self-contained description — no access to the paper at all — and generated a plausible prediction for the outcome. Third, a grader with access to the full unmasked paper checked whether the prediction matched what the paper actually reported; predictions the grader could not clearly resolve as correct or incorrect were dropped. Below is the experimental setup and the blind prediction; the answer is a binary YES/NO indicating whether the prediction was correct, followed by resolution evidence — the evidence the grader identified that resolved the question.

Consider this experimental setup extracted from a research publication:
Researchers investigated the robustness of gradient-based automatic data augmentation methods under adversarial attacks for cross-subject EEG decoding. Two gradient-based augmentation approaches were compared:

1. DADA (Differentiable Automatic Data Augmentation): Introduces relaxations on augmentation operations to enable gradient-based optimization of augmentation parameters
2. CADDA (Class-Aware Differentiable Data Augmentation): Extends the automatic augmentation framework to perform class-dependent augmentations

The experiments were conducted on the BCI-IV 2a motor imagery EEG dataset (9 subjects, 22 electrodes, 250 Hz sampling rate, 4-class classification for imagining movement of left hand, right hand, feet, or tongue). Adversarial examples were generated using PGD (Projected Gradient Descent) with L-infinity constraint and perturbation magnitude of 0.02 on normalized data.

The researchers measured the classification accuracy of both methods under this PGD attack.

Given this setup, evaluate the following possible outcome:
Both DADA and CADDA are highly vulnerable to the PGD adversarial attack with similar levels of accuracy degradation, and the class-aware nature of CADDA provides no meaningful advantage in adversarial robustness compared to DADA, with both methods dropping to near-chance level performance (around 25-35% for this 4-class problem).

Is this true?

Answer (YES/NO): NO